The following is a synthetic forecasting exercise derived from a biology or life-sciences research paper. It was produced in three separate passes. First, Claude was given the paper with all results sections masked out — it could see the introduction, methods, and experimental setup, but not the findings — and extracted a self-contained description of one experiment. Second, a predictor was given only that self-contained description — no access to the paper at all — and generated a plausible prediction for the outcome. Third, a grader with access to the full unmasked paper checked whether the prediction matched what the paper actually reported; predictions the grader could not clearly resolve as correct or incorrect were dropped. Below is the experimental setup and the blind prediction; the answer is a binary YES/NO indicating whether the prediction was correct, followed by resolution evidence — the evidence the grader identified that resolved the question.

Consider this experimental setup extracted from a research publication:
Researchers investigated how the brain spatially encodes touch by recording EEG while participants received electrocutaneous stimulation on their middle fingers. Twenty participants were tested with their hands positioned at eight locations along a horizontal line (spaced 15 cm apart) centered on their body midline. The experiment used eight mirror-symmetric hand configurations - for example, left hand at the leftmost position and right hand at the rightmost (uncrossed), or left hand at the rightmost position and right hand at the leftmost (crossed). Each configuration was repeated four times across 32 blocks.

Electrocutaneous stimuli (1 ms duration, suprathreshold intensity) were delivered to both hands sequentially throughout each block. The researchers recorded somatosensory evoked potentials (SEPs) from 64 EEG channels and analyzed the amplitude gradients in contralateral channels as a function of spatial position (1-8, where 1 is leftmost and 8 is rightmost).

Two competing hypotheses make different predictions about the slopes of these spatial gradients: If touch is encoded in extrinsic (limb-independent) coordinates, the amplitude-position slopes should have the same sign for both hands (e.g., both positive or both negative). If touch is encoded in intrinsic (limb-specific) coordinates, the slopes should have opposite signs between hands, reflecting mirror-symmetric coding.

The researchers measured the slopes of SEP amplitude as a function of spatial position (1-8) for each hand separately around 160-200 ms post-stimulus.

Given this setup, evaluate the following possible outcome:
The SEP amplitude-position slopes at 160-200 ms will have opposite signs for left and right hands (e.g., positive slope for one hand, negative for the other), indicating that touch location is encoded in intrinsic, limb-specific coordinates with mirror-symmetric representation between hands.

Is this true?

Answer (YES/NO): YES